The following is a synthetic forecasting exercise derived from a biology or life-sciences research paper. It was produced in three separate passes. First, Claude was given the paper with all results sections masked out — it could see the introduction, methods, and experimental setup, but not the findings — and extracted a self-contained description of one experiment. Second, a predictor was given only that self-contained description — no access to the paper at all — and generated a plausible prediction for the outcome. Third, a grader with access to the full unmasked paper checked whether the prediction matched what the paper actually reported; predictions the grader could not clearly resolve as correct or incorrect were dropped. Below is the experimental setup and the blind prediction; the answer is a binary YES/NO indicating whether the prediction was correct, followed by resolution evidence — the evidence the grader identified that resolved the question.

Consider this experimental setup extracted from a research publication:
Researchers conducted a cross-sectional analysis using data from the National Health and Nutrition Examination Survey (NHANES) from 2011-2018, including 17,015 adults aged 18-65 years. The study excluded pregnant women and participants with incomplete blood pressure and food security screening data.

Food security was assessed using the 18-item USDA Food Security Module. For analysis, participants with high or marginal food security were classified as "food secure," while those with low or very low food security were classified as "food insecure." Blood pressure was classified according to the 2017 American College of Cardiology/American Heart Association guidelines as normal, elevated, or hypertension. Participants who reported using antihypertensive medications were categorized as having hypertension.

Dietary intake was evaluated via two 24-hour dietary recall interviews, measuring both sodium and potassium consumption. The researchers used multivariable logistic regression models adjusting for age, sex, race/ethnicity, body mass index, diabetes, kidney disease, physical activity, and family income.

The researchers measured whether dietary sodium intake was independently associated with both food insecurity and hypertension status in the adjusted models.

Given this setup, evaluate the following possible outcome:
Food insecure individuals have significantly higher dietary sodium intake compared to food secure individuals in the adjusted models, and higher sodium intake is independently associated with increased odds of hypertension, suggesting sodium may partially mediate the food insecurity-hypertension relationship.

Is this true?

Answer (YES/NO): NO